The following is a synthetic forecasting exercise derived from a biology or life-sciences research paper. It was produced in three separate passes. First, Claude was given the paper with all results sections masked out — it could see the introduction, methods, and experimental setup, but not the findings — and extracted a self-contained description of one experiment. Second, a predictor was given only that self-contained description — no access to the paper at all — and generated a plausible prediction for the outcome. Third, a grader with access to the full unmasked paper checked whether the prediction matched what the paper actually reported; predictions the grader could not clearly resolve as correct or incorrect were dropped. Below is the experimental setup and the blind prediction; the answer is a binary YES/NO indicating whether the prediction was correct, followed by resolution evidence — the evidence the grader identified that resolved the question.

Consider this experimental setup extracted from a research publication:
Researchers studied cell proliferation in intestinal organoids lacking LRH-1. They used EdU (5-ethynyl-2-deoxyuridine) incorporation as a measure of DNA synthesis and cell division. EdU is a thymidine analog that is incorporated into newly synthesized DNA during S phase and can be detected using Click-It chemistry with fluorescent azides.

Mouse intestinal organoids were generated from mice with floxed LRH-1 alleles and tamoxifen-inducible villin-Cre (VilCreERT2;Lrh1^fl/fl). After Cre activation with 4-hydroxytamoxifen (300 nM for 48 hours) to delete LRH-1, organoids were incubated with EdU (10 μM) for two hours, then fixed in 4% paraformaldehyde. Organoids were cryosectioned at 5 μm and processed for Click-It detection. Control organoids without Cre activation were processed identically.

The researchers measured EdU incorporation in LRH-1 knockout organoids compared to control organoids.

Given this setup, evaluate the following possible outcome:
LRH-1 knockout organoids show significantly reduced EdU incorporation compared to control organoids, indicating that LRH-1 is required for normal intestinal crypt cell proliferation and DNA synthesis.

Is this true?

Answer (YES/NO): YES